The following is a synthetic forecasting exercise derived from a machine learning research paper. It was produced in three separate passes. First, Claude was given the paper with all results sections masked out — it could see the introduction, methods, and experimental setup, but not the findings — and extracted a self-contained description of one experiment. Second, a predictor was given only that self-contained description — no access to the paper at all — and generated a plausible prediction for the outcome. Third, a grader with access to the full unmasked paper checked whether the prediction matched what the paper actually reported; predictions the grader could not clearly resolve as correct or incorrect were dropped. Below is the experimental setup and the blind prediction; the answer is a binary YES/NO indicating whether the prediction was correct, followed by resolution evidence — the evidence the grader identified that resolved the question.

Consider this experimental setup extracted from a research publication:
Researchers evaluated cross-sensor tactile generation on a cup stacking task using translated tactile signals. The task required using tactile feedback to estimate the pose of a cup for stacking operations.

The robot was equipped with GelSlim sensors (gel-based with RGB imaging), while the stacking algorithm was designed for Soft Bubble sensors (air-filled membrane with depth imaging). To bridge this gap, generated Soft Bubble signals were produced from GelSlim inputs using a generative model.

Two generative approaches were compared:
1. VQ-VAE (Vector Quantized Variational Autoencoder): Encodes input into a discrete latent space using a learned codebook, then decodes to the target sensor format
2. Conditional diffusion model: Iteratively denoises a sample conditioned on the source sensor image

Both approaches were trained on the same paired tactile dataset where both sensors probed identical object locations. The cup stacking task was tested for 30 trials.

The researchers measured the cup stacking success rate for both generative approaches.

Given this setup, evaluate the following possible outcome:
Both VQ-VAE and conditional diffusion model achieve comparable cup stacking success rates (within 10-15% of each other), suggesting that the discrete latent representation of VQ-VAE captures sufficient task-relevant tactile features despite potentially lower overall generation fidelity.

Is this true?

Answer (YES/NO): YES